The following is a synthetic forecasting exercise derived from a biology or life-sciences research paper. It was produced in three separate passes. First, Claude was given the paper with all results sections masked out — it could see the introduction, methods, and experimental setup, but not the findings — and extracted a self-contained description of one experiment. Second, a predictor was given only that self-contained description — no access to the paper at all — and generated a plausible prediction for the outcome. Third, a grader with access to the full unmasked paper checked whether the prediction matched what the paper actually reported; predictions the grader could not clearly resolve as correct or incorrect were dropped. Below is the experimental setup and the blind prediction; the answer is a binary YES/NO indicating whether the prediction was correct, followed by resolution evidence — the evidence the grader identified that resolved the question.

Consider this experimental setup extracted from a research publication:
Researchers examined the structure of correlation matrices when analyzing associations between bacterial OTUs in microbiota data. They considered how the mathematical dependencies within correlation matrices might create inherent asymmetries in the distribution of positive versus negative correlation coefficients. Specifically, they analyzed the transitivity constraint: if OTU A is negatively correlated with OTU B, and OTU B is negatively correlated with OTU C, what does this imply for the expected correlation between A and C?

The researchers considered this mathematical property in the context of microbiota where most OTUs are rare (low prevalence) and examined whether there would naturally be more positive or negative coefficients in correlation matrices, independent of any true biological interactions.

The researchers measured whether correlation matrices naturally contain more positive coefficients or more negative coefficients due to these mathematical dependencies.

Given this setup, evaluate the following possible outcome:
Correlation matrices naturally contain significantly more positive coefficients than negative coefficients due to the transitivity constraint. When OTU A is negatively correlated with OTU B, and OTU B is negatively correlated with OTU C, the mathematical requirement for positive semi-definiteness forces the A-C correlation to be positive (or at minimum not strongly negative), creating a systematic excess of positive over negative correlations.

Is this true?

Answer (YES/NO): YES